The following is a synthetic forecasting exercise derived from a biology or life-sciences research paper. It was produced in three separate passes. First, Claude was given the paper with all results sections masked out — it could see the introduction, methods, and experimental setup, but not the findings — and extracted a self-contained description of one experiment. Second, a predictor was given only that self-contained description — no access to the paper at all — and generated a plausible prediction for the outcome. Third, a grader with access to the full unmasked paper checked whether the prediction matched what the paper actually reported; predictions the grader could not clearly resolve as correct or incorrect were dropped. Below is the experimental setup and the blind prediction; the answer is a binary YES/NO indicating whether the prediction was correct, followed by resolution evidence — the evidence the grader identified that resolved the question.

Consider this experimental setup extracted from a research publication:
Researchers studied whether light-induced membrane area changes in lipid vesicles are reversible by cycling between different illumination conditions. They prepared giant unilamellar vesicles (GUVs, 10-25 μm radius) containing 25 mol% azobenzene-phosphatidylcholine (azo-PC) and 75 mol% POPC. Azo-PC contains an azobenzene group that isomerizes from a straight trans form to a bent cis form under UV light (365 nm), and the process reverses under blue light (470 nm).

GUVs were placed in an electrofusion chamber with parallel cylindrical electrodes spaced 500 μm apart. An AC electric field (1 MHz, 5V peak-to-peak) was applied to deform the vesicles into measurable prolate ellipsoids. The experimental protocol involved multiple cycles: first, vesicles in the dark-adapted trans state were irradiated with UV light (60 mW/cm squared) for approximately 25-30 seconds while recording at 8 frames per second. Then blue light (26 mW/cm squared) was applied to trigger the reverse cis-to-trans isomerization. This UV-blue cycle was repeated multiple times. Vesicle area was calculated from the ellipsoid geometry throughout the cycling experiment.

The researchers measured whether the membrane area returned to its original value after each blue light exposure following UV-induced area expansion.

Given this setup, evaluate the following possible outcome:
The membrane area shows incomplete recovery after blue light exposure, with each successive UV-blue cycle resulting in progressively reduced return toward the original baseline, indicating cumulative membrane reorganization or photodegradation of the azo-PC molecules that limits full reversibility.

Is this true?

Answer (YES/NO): NO